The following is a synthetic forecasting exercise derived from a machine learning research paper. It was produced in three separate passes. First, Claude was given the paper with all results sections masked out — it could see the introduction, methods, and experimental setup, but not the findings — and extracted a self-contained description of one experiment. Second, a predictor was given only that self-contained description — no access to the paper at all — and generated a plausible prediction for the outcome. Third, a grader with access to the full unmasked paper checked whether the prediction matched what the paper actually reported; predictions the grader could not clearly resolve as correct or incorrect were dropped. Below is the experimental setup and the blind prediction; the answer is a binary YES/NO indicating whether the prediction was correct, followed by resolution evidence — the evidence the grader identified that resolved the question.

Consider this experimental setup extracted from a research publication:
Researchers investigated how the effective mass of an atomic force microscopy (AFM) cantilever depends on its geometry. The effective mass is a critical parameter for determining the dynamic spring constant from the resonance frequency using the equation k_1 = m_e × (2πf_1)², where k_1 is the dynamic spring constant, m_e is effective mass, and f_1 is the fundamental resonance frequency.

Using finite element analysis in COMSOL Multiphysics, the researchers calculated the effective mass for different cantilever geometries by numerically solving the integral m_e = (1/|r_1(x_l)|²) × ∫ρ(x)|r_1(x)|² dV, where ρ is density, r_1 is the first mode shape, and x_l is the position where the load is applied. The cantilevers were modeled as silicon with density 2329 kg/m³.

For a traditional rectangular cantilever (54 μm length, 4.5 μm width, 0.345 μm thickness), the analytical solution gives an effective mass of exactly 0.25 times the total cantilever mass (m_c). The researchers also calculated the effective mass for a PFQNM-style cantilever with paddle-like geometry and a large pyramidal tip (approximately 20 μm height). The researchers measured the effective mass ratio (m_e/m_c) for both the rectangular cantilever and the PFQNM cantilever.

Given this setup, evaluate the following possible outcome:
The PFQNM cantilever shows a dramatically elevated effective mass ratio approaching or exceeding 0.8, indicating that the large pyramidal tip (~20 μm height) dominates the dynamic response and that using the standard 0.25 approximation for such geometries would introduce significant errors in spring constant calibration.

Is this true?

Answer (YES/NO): NO